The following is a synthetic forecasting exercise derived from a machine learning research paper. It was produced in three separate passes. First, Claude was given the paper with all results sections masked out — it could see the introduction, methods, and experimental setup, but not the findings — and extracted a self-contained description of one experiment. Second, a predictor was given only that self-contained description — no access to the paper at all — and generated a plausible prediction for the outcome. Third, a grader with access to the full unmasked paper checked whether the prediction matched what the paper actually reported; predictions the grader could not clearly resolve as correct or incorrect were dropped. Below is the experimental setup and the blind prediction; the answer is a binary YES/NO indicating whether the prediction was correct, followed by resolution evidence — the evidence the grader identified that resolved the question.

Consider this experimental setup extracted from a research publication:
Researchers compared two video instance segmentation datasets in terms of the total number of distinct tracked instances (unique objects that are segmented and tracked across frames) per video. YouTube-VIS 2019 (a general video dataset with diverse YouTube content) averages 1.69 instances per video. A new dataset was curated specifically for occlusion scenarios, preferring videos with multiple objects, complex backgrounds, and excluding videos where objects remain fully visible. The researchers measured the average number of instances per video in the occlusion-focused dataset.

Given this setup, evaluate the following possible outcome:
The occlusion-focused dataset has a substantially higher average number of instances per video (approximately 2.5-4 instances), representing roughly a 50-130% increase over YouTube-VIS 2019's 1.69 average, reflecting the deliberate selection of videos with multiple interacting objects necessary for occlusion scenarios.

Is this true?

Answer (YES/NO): NO